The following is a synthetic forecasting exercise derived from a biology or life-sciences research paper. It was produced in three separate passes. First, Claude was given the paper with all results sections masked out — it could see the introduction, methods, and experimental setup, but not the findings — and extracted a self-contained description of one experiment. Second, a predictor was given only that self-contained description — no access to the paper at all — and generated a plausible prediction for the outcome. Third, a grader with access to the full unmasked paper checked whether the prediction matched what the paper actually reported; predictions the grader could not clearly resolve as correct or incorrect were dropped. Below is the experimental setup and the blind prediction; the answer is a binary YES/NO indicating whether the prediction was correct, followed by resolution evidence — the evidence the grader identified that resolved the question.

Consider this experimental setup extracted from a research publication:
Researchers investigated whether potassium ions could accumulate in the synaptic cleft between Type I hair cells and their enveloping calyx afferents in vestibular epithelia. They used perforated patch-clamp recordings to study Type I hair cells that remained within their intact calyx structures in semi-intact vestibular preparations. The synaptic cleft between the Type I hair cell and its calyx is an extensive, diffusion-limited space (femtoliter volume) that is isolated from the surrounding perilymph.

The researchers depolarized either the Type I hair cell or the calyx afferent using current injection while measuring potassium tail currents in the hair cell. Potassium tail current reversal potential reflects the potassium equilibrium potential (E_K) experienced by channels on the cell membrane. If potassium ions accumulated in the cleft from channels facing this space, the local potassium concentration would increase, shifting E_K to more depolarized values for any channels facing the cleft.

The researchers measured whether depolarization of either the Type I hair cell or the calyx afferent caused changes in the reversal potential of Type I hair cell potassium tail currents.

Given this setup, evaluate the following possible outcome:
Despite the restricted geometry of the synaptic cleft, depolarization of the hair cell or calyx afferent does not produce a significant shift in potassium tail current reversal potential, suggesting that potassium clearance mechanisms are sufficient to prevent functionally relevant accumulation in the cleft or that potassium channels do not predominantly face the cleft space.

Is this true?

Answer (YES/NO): NO